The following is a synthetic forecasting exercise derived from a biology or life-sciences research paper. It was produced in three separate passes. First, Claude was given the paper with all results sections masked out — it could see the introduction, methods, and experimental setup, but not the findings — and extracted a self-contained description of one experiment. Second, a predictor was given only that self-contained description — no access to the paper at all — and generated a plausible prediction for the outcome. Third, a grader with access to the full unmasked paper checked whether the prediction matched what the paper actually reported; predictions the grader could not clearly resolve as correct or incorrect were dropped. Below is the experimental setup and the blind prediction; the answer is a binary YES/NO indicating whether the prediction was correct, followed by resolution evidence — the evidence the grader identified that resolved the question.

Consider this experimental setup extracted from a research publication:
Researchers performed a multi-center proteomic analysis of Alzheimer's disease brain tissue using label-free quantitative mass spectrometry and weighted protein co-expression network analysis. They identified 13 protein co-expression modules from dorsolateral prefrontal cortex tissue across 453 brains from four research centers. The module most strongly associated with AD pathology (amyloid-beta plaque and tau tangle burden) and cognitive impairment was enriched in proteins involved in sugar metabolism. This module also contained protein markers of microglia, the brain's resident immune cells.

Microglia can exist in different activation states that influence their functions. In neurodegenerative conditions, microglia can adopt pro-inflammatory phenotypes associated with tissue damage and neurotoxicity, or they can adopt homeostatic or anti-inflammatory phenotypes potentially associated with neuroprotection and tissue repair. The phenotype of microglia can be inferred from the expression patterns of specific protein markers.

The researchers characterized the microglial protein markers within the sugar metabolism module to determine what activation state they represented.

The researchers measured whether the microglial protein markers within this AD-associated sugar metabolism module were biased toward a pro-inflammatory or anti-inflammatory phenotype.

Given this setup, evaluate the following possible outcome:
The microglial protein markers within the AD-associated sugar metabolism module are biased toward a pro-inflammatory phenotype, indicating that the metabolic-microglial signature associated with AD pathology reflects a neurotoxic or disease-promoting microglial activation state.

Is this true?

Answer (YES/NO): NO